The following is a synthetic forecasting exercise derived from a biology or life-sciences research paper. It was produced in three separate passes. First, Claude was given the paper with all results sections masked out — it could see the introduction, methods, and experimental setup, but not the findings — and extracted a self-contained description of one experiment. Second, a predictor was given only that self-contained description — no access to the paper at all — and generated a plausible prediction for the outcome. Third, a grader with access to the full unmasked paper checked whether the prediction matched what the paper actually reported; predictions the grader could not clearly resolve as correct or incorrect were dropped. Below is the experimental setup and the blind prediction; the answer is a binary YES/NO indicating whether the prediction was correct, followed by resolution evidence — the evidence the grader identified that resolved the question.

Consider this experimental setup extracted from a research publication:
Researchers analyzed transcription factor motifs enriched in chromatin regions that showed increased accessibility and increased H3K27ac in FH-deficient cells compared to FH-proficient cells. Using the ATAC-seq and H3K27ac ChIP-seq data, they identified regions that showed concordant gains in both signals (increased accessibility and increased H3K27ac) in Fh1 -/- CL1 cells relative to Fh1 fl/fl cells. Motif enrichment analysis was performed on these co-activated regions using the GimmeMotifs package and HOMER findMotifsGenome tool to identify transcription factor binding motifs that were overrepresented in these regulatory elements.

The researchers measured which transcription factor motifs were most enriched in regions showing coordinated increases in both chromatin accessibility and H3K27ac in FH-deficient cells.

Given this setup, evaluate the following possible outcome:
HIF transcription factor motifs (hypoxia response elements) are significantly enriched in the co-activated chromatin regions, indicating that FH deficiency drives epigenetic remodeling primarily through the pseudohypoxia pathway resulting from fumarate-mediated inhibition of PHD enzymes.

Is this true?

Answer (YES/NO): NO